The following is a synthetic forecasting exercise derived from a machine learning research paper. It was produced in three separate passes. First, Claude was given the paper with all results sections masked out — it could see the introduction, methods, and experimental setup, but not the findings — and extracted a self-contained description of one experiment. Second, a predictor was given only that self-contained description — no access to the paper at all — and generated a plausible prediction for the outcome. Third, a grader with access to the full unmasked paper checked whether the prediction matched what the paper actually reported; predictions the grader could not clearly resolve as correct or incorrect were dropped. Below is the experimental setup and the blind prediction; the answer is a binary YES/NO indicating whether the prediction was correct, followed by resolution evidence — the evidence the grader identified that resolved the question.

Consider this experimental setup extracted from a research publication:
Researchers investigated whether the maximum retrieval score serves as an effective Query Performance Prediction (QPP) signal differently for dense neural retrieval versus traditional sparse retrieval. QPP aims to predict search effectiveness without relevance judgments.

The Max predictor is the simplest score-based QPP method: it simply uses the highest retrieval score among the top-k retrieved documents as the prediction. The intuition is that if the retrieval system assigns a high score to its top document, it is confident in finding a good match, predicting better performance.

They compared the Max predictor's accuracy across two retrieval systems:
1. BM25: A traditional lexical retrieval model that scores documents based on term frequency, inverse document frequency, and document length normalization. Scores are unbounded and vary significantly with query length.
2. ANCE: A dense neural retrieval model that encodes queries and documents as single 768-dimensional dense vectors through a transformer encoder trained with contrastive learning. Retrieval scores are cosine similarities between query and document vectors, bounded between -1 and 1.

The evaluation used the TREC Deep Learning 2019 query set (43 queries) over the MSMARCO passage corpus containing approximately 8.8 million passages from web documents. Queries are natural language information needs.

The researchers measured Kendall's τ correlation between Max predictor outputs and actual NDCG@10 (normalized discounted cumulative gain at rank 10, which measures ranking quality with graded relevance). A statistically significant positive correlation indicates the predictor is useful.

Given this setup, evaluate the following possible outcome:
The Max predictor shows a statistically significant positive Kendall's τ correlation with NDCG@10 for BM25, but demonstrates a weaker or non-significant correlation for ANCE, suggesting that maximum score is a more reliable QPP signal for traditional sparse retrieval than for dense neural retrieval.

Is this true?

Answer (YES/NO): NO